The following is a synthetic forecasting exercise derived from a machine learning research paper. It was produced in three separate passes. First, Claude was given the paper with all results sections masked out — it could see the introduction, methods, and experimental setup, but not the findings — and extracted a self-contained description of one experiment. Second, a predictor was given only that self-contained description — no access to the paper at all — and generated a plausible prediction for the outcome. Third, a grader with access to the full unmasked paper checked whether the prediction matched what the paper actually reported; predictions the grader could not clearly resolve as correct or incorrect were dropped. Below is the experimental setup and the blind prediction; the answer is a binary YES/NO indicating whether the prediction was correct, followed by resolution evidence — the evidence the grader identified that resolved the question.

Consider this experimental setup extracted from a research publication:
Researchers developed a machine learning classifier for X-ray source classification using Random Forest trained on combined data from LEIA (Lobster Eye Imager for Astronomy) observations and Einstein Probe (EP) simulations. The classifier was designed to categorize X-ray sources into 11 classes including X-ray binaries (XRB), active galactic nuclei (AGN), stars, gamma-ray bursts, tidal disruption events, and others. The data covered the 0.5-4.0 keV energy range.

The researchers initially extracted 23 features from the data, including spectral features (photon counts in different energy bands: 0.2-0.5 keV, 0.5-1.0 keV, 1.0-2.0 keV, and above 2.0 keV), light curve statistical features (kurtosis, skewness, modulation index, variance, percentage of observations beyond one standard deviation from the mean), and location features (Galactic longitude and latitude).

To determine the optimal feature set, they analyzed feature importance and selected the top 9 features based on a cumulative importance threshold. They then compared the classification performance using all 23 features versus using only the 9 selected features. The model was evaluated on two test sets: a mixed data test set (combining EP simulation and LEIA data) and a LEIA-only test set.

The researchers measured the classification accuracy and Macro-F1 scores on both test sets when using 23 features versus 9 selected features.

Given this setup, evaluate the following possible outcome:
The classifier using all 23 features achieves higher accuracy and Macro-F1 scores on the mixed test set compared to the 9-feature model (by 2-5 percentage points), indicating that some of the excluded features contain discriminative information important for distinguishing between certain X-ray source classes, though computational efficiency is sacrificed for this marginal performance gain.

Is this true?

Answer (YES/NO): NO